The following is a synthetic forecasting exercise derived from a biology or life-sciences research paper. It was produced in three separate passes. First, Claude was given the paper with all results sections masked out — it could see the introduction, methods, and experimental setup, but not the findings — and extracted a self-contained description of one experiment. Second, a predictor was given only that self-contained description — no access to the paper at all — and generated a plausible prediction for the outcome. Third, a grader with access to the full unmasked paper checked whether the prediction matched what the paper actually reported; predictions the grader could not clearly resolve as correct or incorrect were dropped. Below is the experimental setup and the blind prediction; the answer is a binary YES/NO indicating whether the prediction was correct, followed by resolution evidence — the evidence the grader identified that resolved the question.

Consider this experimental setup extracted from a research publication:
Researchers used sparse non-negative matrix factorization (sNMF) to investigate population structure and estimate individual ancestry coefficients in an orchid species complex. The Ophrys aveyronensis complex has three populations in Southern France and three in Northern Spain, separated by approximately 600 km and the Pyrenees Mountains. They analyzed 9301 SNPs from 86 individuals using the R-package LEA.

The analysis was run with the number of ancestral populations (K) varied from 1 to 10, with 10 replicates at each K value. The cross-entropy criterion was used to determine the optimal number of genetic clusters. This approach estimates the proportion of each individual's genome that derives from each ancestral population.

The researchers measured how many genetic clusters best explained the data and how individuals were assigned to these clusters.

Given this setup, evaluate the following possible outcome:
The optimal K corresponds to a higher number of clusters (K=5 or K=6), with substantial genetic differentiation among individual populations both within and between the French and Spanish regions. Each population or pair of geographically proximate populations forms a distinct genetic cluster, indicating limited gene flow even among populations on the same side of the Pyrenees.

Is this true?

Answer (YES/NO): YES